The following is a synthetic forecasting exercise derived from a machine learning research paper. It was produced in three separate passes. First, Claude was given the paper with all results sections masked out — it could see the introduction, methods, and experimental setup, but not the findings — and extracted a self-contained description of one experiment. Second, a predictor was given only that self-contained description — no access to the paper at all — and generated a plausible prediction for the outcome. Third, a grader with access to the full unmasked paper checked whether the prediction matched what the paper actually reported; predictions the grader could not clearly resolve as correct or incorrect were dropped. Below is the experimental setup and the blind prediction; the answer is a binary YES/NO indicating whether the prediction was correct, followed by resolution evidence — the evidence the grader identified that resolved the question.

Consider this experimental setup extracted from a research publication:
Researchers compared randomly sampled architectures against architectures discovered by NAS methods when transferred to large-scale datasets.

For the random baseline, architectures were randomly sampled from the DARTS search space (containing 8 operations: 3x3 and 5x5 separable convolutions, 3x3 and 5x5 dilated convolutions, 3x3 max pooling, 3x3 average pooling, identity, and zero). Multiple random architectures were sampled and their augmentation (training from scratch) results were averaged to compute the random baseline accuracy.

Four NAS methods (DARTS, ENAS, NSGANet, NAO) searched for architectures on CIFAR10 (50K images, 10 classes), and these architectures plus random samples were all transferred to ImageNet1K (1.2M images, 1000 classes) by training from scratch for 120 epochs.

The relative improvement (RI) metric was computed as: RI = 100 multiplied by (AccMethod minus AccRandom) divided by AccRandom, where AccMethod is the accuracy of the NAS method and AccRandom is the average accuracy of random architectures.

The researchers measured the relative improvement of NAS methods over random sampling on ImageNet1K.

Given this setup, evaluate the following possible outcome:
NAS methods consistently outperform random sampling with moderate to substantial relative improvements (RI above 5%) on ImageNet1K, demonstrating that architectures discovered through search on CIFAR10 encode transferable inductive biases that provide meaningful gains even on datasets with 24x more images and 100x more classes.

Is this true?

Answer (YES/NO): NO